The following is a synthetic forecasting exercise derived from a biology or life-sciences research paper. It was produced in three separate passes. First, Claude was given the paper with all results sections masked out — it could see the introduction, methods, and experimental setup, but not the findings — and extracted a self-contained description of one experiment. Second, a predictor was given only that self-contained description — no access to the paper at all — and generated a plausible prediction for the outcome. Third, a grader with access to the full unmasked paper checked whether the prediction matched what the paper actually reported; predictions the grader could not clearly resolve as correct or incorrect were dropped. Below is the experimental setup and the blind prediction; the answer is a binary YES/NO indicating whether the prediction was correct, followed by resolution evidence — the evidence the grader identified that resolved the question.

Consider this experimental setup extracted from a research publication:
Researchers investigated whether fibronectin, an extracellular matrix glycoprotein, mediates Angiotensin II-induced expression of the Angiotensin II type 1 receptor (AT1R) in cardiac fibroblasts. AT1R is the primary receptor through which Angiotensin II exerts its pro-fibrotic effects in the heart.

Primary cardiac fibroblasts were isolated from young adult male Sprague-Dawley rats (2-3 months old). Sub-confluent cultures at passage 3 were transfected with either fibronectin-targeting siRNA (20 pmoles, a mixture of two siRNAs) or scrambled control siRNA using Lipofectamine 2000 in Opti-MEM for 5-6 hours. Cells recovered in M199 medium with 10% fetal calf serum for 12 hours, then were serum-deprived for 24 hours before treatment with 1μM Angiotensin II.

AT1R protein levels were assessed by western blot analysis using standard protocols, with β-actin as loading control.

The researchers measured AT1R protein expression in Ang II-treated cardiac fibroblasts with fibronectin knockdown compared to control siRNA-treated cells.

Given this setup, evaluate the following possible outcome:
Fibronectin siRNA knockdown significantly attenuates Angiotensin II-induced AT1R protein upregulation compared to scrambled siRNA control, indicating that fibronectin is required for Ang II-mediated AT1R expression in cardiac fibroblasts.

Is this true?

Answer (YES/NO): YES